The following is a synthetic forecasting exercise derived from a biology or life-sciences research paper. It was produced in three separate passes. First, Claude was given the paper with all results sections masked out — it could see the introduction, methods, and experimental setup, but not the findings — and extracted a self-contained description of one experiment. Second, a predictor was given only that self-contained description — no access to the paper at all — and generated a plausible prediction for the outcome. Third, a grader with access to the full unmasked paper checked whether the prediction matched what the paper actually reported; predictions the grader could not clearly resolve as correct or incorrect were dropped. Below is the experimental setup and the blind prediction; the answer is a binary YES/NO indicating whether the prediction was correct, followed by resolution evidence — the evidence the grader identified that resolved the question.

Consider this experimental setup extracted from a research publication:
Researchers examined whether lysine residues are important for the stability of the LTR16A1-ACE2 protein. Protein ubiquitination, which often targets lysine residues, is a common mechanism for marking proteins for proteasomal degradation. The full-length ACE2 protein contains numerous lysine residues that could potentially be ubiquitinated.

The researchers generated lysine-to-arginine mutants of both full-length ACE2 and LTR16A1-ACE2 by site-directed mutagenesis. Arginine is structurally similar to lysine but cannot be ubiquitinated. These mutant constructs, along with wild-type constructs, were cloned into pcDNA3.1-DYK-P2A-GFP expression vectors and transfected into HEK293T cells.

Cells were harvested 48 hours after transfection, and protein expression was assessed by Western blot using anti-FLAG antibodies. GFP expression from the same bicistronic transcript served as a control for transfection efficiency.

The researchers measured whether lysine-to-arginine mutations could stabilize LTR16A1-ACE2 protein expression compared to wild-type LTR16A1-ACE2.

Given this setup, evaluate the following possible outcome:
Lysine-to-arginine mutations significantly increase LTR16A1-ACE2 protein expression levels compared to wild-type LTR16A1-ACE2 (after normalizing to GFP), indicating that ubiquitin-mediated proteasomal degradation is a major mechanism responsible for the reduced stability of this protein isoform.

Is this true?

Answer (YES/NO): NO